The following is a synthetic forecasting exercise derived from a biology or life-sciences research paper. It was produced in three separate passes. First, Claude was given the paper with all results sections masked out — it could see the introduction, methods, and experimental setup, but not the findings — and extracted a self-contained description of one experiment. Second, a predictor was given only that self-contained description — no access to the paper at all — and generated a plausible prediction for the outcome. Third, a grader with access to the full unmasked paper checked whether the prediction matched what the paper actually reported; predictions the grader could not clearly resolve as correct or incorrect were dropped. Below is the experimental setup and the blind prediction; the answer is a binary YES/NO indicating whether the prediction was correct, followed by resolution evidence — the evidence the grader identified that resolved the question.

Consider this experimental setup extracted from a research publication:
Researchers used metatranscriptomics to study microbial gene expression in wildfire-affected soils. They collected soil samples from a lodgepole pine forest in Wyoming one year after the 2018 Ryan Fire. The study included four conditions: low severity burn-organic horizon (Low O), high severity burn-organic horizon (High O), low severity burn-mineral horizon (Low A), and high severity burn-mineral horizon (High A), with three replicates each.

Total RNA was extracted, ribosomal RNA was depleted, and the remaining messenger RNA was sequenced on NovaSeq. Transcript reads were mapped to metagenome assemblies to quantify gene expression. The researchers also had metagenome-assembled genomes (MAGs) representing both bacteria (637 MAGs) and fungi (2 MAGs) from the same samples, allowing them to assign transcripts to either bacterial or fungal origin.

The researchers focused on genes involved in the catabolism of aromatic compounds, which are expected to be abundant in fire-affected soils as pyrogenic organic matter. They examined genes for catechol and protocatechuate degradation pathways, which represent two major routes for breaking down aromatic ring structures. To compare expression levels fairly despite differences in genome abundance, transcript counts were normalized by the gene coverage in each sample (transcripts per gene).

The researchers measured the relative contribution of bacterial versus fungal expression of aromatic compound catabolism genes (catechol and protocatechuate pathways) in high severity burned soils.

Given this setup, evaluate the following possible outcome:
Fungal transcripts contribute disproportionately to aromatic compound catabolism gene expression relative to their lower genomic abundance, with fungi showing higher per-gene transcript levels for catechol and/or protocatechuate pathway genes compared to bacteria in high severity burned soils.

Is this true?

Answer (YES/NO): YES